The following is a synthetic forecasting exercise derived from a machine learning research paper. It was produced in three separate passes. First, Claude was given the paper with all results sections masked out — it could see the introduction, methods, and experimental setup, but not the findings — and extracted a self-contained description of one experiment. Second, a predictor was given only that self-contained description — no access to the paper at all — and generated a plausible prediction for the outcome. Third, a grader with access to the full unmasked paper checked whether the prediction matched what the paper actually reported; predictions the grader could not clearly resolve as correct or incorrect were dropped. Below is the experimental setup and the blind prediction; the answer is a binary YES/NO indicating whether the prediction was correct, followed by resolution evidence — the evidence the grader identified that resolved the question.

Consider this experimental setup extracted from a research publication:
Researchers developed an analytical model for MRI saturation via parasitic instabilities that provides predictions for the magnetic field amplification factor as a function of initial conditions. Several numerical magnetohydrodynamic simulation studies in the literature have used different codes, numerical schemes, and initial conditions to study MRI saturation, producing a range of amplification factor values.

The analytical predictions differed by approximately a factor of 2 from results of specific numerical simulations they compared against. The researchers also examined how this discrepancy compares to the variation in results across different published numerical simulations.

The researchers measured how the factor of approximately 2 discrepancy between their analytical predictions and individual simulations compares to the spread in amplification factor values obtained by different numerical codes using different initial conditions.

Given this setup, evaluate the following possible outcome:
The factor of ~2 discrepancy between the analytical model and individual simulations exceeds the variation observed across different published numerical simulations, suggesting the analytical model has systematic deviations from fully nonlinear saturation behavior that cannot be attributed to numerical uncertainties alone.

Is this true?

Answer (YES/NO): NO